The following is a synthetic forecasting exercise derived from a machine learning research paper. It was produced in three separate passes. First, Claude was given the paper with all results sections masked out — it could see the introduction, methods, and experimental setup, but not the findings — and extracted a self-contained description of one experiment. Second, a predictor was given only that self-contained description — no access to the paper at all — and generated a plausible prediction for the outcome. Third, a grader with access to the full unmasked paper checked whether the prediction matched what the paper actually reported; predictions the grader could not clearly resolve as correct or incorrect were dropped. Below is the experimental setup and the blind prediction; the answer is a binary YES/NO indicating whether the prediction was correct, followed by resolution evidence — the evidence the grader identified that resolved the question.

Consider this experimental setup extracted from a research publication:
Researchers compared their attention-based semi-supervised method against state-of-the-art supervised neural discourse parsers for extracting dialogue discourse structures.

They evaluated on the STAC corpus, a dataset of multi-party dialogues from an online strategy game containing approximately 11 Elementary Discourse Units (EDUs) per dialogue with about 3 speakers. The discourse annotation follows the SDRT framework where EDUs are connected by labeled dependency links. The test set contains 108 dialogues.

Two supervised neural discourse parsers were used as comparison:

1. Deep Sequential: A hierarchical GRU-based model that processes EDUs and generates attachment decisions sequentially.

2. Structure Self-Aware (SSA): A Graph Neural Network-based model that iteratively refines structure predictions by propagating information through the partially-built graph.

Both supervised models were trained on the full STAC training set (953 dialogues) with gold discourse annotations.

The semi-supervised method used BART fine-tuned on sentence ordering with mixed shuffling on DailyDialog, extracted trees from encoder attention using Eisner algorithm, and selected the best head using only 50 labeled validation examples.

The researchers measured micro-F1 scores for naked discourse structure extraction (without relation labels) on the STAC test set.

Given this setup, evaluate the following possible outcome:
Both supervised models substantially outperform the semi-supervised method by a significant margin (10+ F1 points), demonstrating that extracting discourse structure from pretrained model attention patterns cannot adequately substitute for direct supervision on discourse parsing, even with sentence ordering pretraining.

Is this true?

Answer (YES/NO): YES